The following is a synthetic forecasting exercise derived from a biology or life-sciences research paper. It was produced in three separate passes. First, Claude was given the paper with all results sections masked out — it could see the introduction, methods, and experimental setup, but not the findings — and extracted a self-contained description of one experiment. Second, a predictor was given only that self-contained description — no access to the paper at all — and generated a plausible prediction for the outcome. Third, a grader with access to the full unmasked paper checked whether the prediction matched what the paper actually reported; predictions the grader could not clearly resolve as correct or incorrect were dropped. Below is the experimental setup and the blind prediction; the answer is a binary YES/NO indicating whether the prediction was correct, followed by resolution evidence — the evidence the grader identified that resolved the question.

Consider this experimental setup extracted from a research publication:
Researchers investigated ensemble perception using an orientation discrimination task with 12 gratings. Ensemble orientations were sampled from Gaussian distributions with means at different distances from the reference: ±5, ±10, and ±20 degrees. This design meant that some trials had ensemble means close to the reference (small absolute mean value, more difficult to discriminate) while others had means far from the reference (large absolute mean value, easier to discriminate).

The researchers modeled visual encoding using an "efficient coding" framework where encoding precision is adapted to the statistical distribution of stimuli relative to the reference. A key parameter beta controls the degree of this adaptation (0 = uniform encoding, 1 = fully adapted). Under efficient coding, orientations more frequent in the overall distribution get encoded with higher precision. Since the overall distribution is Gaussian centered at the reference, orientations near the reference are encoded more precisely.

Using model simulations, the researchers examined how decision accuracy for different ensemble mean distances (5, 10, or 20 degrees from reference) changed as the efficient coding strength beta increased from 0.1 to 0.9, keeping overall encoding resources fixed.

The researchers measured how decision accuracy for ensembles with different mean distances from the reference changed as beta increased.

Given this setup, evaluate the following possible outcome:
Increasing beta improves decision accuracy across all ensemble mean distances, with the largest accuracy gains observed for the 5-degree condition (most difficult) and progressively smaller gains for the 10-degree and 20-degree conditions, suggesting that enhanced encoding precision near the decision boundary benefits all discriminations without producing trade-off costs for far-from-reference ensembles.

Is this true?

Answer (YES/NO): NO